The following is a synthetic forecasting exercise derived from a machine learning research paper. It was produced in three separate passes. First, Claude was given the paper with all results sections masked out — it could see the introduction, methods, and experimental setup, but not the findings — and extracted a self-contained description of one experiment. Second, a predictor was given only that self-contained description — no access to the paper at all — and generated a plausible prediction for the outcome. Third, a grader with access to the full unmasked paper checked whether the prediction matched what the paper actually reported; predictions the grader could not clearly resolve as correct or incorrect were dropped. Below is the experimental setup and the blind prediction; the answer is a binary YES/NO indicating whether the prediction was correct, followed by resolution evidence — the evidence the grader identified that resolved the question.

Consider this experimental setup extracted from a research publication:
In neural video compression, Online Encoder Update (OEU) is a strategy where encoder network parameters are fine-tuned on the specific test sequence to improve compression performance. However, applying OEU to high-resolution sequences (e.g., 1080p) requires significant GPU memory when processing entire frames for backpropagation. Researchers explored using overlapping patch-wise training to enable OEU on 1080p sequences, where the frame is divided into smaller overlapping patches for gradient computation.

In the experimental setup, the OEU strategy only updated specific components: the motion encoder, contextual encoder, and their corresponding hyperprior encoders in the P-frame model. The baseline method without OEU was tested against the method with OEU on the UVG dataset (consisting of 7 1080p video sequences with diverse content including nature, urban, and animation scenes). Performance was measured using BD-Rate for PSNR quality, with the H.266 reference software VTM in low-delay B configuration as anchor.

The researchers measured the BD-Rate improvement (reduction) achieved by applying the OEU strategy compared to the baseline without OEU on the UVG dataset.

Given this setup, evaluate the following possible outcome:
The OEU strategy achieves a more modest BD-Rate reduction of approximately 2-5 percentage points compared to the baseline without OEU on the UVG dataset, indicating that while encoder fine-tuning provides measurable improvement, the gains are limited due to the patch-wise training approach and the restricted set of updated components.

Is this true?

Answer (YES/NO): NO